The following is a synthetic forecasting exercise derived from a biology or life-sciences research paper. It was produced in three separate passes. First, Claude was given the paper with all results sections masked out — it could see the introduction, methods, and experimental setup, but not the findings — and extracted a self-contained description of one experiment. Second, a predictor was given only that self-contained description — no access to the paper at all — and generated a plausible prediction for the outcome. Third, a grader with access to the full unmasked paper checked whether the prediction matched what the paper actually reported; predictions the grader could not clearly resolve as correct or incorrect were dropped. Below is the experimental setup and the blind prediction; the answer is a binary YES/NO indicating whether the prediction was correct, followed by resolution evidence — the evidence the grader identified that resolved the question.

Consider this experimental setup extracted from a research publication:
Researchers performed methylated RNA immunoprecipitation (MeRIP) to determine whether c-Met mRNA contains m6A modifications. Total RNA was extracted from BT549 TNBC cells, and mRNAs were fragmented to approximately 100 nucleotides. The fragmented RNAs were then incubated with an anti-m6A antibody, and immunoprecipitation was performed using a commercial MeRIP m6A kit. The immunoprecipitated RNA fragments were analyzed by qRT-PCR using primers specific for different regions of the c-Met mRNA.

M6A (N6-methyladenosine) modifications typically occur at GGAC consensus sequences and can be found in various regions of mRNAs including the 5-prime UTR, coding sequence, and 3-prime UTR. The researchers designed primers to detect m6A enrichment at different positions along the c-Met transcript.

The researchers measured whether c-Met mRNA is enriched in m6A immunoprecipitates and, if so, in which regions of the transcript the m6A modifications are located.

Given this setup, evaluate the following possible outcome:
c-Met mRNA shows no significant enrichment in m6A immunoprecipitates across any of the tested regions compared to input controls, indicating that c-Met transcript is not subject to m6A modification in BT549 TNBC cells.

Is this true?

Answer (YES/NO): NO